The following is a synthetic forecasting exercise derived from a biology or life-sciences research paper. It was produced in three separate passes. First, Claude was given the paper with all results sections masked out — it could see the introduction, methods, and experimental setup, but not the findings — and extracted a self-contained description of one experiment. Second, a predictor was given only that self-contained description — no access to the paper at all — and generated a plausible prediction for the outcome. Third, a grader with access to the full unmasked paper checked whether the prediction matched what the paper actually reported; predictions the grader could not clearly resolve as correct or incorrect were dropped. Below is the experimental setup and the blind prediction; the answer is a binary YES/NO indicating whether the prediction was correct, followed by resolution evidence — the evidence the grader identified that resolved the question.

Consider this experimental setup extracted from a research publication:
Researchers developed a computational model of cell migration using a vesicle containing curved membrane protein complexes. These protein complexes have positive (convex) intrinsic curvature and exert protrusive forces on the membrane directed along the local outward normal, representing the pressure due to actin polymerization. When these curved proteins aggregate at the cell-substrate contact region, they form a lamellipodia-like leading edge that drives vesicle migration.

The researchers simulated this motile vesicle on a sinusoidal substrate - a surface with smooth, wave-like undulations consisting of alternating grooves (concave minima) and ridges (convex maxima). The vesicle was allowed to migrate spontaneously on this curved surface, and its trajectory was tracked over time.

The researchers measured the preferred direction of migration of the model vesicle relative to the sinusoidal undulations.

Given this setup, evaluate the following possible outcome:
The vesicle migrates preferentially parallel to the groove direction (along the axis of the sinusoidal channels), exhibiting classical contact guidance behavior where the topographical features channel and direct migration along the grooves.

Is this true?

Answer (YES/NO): NO